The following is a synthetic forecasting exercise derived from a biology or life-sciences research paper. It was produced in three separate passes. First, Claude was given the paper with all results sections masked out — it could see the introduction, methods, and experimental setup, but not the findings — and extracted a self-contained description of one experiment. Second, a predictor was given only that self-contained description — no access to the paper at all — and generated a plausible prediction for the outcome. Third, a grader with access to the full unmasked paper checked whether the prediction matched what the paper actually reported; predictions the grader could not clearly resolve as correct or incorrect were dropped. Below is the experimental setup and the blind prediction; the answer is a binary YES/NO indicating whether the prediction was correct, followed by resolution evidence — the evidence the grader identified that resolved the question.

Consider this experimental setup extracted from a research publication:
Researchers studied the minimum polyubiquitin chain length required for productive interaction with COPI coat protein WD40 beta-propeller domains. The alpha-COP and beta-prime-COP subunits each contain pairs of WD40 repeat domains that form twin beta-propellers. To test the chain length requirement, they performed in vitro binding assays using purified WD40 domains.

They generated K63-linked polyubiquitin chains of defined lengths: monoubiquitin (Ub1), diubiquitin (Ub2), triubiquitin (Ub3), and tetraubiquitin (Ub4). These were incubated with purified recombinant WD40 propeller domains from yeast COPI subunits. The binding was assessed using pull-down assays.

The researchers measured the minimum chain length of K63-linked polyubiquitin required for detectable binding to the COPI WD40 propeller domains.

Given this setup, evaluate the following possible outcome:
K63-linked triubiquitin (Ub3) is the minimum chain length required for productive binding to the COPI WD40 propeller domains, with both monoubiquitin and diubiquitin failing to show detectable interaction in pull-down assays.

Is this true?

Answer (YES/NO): NO